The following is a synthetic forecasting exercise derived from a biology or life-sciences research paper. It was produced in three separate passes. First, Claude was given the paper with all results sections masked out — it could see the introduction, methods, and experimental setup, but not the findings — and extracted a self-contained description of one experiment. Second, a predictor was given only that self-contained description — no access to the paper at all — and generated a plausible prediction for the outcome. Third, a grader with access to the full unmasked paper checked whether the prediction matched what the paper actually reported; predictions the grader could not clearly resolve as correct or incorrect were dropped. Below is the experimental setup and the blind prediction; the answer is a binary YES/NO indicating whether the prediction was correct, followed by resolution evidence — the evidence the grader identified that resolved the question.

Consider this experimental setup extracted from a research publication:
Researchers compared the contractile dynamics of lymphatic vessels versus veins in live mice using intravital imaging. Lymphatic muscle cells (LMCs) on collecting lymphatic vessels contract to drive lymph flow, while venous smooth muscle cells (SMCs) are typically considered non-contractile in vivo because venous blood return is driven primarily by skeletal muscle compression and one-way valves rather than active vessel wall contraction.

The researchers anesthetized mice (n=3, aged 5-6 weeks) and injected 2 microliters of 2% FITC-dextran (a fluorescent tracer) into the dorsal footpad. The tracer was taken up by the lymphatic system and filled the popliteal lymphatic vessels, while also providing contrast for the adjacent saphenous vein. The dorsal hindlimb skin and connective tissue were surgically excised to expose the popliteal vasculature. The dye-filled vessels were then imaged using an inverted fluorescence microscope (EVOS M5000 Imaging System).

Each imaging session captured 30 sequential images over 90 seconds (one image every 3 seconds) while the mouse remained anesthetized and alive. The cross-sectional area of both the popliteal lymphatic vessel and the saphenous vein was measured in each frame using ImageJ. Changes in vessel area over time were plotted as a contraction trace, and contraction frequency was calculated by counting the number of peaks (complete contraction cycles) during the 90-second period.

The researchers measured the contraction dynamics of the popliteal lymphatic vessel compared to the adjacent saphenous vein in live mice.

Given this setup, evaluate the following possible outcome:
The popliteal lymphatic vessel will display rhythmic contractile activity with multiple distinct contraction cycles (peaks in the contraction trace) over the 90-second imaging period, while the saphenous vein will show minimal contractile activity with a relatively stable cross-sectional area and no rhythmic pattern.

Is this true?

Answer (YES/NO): NO